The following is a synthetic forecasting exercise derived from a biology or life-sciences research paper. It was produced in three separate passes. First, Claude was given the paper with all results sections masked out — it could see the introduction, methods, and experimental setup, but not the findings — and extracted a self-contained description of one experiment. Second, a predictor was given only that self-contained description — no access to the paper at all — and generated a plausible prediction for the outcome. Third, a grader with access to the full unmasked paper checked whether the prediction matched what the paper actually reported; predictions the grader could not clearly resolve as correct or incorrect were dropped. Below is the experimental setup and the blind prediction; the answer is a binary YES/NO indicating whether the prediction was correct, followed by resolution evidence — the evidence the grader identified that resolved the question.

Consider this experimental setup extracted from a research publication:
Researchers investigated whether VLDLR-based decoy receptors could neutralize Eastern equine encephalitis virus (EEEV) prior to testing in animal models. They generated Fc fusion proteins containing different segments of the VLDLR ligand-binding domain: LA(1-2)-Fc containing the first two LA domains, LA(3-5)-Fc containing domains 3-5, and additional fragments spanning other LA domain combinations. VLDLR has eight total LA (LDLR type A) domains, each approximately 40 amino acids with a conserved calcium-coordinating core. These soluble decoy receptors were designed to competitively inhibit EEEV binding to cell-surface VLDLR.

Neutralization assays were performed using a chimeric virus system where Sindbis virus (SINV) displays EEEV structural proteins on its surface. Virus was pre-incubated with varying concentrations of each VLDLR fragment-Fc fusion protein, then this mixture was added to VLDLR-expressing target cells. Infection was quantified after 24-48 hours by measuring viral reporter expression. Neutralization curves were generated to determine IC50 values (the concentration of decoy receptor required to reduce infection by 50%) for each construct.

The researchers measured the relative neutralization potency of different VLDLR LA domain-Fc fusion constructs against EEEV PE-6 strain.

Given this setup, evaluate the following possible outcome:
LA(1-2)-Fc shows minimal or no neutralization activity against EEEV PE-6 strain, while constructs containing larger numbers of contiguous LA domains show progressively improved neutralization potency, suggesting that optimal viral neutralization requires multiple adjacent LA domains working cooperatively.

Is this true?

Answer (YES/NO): NO